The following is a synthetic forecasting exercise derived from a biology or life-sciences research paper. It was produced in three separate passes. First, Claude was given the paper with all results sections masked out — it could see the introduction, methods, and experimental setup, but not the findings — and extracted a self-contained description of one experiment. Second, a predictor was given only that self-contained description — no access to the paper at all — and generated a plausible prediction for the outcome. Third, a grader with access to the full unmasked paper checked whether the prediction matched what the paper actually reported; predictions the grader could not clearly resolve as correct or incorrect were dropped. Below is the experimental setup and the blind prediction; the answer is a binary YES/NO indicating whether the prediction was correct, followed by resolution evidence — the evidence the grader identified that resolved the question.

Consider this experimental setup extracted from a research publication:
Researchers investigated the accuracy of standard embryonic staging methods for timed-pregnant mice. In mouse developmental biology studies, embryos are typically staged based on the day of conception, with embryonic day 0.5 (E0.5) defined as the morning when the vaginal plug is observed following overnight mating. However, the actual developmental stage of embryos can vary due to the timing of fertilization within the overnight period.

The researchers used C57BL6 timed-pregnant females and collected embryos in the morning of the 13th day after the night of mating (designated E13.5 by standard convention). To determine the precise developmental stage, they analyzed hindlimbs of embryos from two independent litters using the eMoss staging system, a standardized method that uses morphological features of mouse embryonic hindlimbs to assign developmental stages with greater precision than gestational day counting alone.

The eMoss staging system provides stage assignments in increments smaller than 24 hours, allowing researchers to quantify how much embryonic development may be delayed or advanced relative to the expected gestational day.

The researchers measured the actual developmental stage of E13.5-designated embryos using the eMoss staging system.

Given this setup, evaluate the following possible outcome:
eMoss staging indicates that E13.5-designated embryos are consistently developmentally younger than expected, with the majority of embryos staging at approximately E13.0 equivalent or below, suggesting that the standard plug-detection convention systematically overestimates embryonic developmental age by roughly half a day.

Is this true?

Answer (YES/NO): NO